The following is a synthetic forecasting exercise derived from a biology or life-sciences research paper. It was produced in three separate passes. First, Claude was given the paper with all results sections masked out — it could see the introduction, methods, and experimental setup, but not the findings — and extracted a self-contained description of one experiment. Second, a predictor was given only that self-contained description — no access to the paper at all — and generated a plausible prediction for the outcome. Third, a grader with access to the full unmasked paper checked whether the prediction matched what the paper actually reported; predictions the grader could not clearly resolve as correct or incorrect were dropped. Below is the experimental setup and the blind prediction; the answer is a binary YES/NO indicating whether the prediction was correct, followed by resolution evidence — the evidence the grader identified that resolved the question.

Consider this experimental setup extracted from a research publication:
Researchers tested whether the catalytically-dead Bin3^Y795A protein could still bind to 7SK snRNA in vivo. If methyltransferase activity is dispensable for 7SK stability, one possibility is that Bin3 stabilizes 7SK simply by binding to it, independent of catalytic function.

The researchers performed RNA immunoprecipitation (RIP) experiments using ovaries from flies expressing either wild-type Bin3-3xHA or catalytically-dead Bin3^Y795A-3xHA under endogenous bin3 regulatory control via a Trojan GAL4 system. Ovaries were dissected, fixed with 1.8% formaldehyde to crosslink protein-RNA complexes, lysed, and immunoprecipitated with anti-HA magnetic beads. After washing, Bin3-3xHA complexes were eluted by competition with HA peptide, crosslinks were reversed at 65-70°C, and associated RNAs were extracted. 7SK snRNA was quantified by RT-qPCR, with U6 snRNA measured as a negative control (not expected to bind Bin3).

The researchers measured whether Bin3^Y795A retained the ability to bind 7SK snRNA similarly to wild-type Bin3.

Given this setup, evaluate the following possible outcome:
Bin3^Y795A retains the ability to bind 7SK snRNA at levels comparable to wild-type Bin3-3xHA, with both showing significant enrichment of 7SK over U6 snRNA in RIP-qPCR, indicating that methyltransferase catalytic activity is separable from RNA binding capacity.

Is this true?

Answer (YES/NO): NO